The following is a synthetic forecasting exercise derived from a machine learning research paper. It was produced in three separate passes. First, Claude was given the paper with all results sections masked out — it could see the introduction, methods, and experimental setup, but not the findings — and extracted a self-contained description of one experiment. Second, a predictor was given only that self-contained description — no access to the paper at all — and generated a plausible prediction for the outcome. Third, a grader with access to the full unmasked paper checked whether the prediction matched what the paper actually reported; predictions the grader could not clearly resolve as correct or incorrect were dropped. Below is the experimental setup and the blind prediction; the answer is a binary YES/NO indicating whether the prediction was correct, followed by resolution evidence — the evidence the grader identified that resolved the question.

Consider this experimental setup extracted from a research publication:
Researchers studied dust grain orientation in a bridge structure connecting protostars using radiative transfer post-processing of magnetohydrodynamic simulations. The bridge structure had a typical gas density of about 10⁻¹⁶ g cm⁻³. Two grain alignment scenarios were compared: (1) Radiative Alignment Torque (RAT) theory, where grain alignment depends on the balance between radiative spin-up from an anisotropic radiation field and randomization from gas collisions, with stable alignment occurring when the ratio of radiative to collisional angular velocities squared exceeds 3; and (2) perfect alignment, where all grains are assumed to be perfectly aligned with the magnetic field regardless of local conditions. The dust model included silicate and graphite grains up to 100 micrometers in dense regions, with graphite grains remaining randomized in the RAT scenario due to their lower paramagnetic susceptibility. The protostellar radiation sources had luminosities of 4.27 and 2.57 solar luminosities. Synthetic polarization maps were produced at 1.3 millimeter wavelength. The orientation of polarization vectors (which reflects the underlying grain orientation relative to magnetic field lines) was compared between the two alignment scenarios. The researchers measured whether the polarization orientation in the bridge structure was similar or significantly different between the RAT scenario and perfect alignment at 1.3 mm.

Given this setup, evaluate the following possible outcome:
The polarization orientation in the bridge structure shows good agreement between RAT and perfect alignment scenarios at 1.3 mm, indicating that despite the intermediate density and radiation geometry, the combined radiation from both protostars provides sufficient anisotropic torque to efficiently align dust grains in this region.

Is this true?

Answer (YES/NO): NO